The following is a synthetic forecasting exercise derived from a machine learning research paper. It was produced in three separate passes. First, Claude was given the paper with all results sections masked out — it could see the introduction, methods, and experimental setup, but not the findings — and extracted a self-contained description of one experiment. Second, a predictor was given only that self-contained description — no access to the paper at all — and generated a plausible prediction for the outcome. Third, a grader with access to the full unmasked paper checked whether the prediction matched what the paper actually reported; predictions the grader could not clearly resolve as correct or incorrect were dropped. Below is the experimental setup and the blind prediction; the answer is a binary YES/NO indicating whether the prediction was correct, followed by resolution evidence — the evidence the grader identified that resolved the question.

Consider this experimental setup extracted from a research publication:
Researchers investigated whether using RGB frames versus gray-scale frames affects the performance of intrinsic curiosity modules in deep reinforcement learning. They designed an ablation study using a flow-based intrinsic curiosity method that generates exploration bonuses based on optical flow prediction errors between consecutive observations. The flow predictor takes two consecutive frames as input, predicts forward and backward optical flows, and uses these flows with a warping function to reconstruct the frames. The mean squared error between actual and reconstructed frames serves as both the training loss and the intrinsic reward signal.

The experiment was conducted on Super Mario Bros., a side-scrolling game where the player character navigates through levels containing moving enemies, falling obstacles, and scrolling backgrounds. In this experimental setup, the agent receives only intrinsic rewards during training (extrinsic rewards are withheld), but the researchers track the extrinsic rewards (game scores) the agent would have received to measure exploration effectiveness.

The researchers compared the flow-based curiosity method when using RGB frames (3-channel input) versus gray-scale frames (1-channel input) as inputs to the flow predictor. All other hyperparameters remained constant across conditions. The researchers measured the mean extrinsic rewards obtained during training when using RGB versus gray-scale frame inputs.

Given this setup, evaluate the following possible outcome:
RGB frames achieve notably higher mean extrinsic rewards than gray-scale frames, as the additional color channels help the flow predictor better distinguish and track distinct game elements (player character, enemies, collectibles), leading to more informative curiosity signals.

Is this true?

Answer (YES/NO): YES